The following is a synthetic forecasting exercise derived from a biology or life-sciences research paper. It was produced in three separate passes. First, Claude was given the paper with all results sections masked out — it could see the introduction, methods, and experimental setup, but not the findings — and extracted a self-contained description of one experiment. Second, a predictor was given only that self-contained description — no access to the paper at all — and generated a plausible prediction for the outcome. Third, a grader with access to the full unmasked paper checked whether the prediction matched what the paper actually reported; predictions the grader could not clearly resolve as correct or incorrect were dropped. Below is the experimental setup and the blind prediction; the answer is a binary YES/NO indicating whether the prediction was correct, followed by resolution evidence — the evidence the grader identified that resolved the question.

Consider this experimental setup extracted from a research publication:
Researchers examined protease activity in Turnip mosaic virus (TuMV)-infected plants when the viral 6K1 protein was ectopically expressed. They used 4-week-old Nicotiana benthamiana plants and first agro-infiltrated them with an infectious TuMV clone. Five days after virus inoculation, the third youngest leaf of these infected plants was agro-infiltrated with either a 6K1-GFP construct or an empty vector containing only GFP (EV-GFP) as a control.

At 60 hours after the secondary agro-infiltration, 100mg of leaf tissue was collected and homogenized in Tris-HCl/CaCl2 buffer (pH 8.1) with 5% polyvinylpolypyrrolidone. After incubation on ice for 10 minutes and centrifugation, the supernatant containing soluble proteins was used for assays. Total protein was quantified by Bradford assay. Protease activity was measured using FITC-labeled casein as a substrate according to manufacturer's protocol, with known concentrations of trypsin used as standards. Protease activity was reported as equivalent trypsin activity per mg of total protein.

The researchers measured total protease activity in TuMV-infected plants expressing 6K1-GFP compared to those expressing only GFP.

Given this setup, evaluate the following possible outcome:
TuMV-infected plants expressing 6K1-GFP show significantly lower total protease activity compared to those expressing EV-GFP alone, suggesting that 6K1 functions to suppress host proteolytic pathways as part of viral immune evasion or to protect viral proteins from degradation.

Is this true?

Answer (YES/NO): YES